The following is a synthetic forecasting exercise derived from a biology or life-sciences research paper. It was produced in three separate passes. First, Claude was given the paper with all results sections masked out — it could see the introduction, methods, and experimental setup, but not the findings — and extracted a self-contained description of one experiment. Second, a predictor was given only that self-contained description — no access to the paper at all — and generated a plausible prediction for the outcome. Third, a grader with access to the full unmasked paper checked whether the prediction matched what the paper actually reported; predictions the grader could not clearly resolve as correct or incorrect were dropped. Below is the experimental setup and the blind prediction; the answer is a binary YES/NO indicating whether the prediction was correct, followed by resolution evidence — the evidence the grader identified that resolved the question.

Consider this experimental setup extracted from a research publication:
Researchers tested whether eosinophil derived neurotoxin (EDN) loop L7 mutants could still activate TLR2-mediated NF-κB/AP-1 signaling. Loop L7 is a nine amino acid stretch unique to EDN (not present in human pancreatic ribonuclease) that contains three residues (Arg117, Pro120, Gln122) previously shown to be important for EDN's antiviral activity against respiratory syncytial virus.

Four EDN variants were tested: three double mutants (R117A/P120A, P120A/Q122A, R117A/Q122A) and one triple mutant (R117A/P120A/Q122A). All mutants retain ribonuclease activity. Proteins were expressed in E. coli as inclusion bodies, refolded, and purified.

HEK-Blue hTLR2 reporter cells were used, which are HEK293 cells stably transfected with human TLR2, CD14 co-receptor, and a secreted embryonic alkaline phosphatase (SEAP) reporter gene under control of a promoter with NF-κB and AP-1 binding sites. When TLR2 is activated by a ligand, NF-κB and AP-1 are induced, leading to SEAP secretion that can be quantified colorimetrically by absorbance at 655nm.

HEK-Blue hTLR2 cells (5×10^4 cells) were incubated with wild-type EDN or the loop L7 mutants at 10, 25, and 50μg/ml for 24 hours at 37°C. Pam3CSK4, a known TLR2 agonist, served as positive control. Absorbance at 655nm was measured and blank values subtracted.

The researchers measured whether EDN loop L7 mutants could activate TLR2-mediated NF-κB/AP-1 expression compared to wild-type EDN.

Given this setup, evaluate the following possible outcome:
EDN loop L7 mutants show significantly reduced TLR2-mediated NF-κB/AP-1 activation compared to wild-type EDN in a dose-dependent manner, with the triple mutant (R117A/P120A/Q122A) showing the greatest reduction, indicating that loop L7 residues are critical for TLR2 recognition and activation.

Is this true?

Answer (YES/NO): NO